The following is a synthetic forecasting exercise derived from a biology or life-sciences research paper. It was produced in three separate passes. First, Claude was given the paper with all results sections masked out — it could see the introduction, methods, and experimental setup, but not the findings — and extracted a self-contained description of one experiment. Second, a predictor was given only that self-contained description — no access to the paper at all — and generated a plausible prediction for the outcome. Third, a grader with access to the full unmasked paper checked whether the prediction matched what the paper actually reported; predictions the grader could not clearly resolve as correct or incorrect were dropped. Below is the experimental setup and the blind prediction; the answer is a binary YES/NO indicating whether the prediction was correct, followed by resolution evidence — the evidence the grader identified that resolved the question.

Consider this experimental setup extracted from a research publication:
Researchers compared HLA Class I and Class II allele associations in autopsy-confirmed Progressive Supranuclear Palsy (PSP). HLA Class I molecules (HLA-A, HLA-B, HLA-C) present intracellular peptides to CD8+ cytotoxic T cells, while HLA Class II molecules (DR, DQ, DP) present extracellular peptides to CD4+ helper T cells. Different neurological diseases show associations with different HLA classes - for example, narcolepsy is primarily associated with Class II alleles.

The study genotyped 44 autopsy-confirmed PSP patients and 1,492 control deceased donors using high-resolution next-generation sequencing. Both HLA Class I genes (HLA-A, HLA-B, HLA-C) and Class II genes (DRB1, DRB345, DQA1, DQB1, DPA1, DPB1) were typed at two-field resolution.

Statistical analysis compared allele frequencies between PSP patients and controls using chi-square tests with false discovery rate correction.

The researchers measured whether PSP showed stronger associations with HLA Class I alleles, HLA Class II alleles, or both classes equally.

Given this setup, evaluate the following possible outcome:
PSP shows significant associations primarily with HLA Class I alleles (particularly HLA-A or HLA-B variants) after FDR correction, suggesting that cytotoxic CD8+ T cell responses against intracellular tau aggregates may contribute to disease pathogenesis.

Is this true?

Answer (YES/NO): NO